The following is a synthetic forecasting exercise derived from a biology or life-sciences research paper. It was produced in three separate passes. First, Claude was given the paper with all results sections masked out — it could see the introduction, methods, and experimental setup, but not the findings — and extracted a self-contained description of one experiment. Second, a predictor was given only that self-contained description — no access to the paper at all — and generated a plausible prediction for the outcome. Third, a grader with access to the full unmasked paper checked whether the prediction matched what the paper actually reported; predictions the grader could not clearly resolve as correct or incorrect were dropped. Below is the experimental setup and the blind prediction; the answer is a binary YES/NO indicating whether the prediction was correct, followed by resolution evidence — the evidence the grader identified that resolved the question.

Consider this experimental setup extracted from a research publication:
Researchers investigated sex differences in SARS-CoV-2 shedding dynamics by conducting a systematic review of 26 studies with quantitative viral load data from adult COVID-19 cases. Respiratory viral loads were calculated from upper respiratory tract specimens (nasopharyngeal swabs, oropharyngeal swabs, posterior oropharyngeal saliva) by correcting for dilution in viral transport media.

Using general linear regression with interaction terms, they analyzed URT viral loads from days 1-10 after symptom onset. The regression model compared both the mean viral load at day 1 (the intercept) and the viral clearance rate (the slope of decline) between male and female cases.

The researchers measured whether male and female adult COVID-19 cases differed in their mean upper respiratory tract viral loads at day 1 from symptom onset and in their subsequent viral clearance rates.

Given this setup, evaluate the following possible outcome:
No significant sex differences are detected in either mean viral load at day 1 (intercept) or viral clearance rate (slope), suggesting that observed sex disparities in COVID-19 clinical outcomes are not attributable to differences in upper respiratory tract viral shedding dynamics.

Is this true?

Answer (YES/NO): YES